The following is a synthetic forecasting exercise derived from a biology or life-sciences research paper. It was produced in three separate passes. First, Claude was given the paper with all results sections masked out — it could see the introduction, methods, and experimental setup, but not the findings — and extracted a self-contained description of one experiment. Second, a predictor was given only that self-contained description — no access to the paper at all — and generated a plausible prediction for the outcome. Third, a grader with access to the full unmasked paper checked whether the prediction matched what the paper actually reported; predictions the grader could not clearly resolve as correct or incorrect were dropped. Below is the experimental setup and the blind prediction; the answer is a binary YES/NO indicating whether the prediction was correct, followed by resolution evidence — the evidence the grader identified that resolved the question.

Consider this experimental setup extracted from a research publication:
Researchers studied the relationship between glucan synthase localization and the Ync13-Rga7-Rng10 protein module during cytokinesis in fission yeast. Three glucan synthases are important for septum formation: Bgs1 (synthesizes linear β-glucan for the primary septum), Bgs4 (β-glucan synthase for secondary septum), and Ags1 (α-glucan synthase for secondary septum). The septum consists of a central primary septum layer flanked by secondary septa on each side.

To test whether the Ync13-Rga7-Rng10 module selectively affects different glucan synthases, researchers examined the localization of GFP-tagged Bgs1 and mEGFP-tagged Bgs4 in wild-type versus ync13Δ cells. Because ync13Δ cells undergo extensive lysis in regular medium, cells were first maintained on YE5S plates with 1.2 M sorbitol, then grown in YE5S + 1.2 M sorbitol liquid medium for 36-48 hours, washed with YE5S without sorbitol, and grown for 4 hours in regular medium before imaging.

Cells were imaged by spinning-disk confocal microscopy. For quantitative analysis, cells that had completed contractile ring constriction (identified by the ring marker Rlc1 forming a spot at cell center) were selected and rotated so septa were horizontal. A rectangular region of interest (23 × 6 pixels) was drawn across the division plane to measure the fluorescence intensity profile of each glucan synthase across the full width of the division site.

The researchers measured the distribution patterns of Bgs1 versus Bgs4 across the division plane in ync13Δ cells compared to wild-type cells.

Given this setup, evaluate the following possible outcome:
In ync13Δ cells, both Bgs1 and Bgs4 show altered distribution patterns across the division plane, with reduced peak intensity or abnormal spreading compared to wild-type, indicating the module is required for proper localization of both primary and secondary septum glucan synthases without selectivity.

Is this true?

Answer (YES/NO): NO